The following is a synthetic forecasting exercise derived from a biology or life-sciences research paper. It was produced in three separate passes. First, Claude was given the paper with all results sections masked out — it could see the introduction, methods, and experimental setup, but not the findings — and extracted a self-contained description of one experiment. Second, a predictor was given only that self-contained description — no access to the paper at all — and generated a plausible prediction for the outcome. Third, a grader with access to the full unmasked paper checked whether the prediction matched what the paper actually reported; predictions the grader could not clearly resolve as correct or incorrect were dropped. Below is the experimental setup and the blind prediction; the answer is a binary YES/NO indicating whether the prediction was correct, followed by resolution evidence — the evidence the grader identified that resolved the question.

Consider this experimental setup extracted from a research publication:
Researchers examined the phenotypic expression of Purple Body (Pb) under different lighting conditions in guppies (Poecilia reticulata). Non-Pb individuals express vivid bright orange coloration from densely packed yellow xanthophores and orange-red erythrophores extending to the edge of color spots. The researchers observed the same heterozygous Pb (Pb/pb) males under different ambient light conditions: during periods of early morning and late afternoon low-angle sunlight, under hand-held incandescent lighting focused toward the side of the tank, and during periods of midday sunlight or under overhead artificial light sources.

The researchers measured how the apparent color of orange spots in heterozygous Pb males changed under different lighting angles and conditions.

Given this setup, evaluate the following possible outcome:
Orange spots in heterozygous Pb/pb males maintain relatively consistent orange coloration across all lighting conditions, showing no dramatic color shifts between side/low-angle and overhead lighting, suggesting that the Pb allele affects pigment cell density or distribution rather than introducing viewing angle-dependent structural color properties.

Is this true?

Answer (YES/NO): NO